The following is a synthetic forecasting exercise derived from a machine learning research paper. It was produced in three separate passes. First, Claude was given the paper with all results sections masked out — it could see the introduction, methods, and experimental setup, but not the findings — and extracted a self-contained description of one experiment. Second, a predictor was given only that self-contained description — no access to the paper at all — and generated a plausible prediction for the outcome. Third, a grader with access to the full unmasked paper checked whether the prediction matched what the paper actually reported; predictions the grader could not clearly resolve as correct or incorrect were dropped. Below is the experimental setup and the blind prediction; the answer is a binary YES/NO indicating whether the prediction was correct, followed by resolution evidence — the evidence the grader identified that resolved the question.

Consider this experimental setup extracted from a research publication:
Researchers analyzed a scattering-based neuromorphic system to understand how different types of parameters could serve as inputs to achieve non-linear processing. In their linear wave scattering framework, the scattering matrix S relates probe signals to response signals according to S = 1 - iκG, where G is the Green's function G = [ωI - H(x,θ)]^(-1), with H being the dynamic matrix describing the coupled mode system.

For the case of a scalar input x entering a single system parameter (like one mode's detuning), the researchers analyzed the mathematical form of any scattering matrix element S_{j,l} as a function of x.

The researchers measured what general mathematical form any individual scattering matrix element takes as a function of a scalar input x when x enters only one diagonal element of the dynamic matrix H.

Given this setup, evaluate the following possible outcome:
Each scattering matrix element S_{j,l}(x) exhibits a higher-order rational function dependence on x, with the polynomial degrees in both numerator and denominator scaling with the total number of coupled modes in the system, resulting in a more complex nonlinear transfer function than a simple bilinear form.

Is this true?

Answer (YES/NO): NO